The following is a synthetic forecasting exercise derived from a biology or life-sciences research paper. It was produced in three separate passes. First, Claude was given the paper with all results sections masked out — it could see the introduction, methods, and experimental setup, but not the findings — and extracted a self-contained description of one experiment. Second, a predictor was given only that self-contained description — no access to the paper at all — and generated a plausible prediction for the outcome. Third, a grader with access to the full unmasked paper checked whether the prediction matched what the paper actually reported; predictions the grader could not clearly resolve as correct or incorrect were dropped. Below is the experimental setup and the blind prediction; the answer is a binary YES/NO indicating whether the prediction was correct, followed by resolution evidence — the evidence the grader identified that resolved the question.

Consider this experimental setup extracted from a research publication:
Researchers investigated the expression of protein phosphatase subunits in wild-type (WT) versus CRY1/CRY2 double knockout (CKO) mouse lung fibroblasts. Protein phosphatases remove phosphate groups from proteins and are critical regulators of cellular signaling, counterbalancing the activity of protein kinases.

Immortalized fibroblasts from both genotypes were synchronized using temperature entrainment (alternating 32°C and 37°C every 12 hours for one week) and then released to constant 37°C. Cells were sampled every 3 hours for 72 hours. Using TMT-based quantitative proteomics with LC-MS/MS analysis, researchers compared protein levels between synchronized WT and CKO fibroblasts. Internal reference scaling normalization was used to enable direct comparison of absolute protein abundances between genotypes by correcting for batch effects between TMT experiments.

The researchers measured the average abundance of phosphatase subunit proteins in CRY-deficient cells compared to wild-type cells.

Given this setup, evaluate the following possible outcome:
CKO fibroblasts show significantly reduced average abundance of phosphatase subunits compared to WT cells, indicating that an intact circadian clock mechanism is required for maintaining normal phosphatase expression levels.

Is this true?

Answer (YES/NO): YES